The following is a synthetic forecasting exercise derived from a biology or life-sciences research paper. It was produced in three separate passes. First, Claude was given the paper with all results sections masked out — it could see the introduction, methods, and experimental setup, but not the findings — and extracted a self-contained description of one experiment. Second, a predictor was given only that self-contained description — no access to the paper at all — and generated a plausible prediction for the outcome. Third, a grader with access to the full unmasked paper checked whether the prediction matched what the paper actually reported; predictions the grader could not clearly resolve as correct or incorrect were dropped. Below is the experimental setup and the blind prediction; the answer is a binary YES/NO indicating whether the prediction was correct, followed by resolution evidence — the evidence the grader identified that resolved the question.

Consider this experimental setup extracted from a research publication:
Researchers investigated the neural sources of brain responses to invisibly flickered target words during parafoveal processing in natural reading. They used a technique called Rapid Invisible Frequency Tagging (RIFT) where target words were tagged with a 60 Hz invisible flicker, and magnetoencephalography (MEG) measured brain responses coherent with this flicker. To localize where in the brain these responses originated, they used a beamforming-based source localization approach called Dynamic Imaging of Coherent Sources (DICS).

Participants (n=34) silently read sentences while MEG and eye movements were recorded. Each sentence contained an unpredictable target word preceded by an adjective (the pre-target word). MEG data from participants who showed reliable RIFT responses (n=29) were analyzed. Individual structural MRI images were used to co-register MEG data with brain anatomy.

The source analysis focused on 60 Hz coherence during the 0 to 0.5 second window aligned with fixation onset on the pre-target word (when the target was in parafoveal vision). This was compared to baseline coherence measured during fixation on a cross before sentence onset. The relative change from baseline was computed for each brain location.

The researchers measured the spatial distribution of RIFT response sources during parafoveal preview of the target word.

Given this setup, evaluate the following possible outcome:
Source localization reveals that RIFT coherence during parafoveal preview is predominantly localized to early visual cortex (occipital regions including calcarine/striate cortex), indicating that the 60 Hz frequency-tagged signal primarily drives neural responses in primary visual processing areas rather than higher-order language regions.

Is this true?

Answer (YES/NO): NO